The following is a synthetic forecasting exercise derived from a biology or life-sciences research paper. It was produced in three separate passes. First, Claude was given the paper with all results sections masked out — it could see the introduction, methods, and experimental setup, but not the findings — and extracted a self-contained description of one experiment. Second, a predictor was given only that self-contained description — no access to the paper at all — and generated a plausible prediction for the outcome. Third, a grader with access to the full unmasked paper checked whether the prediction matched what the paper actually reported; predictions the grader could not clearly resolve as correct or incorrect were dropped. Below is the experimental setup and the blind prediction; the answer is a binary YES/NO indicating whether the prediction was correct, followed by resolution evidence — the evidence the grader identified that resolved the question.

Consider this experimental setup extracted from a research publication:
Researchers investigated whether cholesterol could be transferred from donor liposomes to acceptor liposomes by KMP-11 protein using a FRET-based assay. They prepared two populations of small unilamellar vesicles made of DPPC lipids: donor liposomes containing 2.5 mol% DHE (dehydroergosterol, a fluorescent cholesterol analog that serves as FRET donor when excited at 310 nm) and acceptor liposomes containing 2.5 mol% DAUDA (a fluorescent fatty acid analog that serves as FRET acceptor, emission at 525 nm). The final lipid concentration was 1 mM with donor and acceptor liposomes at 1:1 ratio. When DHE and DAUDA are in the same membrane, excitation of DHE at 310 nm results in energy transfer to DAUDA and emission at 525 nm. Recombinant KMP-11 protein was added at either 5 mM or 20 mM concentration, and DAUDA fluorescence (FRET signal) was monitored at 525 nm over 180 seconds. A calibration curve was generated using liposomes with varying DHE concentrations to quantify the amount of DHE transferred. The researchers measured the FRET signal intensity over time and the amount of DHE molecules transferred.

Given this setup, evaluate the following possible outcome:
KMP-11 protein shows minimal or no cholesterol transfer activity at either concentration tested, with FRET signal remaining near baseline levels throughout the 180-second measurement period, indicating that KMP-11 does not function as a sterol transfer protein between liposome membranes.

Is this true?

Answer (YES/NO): NO